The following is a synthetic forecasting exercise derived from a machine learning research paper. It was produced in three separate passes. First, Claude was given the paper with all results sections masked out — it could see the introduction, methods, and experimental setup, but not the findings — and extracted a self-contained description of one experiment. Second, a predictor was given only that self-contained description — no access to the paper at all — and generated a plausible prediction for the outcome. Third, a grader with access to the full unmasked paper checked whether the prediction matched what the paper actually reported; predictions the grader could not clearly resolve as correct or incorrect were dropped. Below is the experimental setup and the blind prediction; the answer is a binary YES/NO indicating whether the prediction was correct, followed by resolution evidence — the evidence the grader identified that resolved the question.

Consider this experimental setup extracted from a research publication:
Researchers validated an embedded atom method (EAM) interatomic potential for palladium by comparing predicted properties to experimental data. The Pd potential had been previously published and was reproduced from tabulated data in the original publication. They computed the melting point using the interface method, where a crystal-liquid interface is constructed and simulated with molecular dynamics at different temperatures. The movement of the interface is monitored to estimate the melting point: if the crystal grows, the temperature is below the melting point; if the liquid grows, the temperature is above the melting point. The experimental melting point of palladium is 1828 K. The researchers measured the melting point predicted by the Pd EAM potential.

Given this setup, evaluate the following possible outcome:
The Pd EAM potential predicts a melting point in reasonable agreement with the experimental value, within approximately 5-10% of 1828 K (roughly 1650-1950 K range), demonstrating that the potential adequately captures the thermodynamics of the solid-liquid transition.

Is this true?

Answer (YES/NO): NO